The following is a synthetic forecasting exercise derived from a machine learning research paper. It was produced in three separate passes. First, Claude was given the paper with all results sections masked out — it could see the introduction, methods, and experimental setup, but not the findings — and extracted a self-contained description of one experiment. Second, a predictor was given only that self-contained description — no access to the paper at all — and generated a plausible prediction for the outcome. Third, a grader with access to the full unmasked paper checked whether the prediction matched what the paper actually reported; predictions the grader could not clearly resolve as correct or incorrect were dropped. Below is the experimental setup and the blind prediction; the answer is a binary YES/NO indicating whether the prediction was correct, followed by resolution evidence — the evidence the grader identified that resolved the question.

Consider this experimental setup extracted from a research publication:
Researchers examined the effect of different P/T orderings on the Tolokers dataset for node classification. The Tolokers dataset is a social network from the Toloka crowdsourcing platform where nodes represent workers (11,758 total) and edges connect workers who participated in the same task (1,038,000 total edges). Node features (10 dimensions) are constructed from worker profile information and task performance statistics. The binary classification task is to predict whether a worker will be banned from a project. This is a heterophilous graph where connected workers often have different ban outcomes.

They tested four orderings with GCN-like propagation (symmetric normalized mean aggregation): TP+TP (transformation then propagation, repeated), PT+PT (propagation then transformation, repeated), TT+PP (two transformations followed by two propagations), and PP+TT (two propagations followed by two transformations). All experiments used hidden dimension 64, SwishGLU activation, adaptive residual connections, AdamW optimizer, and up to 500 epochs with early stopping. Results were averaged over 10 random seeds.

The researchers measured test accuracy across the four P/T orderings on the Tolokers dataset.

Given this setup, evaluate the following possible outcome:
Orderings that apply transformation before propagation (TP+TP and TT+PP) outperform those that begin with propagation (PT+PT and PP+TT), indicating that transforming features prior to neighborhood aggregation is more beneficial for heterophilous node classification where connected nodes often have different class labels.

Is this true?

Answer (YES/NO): NO